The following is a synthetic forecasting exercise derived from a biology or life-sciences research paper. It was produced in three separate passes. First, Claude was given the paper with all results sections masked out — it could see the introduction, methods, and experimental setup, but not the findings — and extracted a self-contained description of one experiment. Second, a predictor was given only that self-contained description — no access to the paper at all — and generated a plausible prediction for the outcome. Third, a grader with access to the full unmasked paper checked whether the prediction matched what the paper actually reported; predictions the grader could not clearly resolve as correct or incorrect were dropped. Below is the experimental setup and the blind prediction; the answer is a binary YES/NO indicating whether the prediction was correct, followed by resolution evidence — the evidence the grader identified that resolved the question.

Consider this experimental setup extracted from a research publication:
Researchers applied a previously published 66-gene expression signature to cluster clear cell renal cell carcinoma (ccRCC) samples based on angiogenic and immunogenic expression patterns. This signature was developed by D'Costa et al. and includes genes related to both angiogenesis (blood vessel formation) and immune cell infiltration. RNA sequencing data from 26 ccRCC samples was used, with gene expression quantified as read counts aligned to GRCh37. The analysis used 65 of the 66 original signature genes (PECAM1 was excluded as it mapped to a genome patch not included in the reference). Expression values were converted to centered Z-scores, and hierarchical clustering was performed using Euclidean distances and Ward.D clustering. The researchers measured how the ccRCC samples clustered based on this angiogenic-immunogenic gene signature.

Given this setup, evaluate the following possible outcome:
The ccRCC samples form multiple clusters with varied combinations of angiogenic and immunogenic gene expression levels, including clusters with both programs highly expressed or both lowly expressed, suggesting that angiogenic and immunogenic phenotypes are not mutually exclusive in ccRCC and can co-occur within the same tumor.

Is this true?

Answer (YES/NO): NO